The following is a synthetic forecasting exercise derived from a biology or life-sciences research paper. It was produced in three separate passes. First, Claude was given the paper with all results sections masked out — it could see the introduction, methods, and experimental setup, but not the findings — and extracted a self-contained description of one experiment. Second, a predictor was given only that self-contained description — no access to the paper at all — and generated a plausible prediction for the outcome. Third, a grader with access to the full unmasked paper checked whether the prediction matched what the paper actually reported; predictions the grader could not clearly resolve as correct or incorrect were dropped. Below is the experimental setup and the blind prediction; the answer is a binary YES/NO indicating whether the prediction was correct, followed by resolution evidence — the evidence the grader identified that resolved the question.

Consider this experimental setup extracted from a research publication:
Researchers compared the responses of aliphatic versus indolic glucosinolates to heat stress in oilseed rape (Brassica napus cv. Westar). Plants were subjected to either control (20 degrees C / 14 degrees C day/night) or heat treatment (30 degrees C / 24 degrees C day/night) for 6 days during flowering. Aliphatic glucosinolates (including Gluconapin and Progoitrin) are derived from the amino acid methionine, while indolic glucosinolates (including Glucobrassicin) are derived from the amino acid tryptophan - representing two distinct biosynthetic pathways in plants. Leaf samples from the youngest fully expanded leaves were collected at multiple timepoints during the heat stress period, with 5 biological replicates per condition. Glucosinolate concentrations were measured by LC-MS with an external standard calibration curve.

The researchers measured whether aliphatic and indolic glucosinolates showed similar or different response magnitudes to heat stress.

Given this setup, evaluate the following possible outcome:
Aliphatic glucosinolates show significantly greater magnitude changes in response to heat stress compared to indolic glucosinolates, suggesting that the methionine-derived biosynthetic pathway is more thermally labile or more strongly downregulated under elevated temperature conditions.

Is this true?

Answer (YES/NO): NO